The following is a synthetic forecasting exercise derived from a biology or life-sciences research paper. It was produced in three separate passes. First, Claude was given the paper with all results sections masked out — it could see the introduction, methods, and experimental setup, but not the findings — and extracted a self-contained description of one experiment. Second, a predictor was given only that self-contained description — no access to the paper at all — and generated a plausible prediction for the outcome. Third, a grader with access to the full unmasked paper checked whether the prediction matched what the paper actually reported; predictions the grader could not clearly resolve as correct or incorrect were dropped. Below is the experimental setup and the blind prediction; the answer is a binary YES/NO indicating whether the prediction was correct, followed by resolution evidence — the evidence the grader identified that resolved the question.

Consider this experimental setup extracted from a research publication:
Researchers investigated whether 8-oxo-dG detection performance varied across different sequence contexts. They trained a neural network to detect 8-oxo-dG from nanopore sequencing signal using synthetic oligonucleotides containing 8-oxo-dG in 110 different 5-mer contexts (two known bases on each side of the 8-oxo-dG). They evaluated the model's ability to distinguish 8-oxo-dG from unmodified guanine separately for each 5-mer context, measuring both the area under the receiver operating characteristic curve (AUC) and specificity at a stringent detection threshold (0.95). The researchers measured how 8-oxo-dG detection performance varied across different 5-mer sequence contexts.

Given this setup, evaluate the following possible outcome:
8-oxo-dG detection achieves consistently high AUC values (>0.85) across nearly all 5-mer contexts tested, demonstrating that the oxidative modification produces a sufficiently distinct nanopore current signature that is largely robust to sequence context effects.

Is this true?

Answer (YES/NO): NO